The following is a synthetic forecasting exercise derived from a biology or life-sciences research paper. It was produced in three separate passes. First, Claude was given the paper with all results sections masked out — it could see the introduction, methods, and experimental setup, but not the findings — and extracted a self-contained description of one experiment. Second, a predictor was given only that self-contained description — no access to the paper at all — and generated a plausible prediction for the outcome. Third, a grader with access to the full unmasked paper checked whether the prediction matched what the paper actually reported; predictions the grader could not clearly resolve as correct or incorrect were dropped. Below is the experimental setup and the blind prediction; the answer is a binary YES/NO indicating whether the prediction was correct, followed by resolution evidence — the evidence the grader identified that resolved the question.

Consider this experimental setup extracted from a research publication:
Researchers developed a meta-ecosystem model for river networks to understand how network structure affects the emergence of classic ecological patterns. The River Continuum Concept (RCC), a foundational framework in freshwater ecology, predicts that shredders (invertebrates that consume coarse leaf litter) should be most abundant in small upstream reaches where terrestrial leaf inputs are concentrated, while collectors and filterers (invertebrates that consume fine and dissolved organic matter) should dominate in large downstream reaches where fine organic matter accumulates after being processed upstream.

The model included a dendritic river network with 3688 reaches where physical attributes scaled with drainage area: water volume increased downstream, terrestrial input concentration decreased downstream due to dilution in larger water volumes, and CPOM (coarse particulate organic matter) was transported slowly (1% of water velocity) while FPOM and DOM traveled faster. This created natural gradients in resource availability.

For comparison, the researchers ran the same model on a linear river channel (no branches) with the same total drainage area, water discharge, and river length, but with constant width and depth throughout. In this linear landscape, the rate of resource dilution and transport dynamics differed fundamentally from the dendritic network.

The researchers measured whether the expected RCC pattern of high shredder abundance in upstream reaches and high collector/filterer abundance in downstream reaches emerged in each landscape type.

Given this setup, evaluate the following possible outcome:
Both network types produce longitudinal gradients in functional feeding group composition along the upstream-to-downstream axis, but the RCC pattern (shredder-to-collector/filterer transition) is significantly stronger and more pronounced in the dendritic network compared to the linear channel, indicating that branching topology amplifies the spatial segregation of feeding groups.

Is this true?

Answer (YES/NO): NO